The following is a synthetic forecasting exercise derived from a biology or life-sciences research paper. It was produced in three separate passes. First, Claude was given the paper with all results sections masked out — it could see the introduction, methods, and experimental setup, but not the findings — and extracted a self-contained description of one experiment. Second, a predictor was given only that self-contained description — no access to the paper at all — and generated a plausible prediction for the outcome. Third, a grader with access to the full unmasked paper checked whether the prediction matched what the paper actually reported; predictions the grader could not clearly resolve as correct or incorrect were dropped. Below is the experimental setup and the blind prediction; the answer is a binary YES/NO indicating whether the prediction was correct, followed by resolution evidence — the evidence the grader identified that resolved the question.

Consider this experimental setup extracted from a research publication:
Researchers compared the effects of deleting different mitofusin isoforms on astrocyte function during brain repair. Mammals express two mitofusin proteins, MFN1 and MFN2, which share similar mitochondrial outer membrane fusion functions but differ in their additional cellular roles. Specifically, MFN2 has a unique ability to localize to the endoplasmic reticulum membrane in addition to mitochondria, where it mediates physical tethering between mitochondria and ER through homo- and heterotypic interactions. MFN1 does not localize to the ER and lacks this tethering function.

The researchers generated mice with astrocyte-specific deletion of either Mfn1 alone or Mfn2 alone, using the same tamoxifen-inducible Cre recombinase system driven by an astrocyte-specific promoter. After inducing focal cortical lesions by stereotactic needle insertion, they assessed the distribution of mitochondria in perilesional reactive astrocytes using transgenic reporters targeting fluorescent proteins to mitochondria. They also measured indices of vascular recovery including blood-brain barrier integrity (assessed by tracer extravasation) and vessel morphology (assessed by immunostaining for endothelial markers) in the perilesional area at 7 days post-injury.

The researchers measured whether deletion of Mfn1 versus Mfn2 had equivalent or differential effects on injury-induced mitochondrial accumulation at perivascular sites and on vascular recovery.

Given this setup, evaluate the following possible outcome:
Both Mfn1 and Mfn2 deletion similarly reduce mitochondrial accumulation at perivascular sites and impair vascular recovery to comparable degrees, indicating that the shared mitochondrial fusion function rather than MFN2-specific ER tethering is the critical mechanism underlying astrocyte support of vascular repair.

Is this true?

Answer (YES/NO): NO